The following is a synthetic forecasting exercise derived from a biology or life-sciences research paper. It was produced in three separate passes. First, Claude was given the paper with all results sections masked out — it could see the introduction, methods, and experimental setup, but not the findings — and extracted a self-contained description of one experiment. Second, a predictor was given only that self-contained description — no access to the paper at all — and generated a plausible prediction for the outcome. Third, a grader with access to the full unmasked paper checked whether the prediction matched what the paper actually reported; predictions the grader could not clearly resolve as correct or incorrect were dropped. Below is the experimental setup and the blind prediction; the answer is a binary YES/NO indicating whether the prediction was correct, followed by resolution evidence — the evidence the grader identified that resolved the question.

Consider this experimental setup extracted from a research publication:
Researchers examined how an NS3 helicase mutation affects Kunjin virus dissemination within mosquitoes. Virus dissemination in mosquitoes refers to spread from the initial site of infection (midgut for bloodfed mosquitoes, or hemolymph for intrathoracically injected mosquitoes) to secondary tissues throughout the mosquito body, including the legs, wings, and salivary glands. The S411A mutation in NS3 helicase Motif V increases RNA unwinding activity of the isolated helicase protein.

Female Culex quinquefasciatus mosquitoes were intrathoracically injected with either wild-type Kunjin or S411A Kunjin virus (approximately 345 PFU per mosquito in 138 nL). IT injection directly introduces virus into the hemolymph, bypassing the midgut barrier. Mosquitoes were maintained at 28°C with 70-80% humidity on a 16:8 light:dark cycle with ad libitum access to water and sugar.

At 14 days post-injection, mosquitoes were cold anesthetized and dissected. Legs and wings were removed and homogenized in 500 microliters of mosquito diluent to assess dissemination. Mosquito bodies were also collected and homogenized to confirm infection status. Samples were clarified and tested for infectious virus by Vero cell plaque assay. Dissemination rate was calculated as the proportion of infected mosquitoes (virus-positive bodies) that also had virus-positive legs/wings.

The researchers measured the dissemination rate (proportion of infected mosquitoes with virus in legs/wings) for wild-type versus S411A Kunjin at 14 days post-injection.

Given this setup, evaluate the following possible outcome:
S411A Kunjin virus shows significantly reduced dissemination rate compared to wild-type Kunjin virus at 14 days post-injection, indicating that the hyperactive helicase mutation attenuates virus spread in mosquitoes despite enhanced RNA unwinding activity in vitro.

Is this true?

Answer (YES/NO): NO